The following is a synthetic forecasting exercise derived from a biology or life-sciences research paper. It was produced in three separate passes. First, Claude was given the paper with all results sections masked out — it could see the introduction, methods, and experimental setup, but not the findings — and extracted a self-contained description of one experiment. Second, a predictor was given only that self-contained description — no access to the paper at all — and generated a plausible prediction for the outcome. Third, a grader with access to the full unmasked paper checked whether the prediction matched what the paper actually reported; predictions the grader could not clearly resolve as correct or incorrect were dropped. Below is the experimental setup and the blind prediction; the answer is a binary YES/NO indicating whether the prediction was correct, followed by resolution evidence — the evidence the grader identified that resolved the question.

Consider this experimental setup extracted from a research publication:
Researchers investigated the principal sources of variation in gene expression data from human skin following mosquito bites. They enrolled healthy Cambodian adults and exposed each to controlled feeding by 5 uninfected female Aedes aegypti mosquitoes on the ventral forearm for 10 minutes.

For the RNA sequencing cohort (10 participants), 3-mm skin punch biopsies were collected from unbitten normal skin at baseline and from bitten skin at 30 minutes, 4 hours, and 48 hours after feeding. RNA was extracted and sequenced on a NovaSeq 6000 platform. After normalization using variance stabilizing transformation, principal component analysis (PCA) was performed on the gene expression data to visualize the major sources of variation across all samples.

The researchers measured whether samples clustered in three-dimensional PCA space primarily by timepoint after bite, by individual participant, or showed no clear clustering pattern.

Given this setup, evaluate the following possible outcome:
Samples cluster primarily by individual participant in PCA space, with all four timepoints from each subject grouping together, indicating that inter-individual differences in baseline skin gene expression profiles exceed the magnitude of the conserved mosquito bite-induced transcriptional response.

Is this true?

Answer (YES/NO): NO